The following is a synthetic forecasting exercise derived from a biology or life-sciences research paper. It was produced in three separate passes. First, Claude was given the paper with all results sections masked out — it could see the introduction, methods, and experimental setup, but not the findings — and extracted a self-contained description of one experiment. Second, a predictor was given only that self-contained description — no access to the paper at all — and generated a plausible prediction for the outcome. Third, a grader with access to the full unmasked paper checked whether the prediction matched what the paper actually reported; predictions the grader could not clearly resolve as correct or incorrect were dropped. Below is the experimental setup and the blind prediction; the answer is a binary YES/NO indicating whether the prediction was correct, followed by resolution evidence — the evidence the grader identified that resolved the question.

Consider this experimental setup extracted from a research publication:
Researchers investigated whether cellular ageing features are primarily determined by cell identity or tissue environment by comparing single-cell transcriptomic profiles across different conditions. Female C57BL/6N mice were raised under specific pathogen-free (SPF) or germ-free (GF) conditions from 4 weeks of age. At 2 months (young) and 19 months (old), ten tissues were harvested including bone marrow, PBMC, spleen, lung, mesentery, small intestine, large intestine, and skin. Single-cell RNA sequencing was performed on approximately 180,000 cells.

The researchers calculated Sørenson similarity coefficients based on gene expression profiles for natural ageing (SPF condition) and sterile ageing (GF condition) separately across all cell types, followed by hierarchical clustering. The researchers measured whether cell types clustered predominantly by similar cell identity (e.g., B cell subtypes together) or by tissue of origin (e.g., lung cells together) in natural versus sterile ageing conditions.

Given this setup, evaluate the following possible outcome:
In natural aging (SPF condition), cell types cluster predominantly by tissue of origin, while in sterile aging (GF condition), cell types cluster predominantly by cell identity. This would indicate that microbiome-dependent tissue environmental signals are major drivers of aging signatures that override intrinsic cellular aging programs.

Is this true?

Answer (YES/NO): YES